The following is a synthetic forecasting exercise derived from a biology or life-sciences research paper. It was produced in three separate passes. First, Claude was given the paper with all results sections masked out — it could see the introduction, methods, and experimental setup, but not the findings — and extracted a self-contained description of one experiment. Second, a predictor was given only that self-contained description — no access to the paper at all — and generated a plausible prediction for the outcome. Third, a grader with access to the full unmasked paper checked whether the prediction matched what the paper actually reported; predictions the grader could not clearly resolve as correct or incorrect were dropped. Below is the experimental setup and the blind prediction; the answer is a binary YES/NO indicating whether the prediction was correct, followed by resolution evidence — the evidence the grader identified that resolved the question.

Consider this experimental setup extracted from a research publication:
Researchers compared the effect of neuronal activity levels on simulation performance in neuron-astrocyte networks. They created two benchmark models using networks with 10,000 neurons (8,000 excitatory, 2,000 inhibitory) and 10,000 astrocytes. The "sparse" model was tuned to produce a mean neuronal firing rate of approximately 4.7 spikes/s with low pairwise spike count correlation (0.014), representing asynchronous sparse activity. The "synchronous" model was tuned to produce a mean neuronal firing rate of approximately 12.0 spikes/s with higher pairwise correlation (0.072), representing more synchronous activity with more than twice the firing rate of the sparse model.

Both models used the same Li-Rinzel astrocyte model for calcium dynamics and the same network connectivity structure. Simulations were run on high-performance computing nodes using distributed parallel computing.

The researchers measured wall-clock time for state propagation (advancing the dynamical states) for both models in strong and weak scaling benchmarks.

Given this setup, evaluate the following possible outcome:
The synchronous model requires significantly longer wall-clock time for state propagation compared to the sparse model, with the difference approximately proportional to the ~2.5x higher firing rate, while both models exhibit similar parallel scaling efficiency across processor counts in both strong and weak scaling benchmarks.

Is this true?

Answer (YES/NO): NO